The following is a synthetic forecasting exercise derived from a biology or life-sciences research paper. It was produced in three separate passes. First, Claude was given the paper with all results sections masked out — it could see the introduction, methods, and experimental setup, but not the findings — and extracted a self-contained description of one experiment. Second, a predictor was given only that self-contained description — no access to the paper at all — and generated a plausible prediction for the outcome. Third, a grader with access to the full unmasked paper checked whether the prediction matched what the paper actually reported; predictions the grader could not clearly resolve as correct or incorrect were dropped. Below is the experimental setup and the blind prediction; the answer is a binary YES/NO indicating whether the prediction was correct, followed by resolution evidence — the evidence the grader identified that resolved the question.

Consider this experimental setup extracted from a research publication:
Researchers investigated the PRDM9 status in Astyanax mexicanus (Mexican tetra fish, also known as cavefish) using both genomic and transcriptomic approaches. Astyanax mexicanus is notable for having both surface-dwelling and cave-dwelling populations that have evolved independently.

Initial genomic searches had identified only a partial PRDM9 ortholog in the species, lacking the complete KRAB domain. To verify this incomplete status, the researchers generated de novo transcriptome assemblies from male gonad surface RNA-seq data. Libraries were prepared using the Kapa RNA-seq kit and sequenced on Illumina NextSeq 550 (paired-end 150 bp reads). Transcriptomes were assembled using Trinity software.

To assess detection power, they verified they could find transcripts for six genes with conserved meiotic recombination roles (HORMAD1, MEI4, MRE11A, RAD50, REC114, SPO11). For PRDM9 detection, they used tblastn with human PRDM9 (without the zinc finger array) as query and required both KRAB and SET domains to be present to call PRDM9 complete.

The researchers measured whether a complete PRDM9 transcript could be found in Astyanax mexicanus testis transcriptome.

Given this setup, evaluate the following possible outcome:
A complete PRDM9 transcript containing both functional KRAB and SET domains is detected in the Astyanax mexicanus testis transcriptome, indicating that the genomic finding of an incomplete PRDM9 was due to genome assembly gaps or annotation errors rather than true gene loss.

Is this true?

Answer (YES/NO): NO